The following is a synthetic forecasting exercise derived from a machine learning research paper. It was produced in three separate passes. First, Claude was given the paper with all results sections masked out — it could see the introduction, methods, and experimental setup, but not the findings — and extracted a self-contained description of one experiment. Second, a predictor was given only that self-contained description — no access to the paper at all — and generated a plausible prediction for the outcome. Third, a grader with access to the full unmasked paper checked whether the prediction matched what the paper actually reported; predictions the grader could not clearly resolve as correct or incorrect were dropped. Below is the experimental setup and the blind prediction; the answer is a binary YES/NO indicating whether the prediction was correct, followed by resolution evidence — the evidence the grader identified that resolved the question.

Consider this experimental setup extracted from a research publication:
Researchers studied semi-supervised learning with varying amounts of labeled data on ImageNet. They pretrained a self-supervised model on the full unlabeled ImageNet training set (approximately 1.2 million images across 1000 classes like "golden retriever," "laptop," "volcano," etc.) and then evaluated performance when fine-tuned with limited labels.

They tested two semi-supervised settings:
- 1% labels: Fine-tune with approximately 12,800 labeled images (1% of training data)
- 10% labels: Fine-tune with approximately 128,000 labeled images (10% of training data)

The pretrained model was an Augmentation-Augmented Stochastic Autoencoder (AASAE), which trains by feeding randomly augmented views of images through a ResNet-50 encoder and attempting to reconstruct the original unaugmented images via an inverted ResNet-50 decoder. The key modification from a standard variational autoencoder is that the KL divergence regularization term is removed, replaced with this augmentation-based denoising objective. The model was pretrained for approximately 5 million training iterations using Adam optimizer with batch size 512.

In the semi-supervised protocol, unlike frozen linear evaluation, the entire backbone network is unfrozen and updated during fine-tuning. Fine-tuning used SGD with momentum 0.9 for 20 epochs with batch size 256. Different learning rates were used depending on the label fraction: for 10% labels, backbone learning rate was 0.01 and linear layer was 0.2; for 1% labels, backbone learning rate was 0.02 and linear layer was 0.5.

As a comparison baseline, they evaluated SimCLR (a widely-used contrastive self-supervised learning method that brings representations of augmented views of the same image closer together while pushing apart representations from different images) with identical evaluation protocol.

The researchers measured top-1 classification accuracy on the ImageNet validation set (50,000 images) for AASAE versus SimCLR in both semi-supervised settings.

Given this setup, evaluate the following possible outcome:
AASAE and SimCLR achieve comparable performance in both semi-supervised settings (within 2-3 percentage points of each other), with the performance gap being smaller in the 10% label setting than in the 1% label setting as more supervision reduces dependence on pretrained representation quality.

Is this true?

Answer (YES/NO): NO